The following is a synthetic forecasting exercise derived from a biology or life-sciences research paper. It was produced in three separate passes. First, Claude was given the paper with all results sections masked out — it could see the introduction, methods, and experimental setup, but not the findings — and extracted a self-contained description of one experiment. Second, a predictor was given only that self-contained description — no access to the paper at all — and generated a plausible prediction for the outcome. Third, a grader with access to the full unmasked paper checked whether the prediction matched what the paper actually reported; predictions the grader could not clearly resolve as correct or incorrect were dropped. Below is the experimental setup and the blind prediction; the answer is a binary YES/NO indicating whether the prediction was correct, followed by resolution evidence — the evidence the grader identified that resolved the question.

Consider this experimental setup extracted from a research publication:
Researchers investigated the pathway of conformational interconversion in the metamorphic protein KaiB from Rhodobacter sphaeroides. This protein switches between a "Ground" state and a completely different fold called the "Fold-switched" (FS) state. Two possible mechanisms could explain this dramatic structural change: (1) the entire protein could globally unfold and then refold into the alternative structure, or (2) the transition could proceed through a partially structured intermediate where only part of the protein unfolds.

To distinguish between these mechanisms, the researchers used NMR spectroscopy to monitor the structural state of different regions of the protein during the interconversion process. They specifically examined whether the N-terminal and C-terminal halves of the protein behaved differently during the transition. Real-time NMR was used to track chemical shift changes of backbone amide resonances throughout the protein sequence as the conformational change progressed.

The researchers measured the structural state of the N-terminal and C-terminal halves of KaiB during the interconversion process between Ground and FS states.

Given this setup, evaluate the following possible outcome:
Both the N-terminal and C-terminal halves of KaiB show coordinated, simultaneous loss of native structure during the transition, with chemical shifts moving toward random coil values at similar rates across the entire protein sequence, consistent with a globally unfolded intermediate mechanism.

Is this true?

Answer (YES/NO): NO